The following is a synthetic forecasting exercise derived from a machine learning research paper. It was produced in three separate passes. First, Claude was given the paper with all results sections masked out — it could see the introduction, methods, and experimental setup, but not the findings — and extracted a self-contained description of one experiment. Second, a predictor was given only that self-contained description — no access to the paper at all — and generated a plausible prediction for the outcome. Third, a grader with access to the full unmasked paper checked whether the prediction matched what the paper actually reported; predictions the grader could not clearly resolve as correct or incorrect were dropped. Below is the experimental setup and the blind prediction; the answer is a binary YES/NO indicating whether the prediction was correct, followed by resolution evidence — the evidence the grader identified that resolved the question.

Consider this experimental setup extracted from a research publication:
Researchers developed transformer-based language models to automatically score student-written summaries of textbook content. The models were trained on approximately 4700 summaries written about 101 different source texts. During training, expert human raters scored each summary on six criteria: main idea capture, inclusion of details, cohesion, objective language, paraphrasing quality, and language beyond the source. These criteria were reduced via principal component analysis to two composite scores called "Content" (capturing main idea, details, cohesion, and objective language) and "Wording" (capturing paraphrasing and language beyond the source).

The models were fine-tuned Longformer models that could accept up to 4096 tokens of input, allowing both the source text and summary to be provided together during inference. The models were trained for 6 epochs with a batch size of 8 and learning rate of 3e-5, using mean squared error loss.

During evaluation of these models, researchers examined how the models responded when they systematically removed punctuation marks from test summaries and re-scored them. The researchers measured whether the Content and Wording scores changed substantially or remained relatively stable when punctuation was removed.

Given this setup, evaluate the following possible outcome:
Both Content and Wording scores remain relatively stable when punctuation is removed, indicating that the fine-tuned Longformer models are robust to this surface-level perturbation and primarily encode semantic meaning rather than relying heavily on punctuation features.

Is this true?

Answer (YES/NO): NO